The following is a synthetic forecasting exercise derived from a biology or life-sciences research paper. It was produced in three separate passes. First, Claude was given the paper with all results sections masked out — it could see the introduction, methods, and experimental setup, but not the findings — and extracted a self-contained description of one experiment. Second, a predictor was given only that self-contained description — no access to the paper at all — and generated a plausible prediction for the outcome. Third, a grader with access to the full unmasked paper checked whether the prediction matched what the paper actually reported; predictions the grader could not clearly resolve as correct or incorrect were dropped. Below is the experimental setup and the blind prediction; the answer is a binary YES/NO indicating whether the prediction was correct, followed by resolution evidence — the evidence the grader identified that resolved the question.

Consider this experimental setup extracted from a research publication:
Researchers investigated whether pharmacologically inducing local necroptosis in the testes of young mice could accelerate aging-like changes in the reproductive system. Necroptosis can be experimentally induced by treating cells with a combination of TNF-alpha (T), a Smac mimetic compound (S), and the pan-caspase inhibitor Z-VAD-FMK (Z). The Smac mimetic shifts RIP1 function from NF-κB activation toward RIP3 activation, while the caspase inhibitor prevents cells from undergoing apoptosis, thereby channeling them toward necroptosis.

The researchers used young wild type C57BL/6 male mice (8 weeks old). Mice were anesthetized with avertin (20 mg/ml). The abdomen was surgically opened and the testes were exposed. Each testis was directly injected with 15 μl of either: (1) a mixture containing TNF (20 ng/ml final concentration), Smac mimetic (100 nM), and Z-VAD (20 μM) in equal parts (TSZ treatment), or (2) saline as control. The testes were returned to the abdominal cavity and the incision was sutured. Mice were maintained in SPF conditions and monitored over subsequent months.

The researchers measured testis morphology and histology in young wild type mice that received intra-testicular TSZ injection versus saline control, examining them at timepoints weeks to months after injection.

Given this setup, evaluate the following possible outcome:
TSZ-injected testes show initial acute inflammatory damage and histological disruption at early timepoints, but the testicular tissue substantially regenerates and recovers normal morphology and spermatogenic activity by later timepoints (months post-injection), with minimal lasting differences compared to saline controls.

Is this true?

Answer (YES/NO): NO